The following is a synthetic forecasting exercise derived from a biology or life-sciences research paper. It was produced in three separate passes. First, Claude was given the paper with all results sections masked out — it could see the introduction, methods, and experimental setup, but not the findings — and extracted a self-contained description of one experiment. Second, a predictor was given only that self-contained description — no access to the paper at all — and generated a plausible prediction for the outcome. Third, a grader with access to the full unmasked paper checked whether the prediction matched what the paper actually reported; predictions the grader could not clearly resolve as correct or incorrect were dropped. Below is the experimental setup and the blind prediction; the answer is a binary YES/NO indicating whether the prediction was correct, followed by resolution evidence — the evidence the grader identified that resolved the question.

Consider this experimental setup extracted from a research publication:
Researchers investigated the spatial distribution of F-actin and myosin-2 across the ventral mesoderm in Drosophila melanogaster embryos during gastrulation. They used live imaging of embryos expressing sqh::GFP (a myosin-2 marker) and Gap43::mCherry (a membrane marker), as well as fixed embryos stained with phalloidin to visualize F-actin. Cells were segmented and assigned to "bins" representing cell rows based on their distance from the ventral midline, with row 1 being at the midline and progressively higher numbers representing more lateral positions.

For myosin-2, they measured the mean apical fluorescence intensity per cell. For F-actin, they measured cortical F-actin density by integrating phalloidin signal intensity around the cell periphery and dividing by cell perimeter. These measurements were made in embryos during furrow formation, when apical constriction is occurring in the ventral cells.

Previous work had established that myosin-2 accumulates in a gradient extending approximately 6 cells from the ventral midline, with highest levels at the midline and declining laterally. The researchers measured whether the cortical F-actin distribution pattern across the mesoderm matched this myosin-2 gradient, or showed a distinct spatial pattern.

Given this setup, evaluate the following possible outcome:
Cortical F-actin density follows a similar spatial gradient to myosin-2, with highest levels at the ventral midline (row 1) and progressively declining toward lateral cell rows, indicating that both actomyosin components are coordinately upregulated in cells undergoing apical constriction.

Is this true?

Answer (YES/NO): NO